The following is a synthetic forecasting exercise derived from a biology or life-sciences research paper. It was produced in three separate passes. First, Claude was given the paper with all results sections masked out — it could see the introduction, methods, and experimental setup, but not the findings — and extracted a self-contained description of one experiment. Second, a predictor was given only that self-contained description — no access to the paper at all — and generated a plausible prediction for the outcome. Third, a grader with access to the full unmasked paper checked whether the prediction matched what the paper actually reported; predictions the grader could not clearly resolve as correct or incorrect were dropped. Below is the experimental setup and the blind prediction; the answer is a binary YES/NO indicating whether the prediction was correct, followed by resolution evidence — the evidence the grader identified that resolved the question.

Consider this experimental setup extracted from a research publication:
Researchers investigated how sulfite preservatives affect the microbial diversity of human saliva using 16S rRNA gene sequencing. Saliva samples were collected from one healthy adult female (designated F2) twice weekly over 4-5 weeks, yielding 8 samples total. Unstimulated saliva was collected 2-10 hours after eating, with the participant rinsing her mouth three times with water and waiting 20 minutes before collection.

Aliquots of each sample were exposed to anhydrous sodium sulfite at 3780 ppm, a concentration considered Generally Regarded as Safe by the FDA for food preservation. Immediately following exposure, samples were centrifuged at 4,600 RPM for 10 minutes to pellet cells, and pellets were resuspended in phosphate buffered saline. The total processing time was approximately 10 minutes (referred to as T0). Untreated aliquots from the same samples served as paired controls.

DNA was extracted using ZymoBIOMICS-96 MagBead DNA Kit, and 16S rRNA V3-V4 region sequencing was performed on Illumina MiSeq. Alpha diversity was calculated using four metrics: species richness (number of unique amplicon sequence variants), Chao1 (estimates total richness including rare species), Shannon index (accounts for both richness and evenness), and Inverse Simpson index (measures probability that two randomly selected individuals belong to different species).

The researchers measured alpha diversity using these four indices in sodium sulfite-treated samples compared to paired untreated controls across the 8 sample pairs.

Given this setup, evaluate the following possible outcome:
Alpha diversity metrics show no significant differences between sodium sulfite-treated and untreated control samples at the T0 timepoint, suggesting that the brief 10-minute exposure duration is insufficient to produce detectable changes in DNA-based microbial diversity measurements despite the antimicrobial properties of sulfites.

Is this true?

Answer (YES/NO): NO